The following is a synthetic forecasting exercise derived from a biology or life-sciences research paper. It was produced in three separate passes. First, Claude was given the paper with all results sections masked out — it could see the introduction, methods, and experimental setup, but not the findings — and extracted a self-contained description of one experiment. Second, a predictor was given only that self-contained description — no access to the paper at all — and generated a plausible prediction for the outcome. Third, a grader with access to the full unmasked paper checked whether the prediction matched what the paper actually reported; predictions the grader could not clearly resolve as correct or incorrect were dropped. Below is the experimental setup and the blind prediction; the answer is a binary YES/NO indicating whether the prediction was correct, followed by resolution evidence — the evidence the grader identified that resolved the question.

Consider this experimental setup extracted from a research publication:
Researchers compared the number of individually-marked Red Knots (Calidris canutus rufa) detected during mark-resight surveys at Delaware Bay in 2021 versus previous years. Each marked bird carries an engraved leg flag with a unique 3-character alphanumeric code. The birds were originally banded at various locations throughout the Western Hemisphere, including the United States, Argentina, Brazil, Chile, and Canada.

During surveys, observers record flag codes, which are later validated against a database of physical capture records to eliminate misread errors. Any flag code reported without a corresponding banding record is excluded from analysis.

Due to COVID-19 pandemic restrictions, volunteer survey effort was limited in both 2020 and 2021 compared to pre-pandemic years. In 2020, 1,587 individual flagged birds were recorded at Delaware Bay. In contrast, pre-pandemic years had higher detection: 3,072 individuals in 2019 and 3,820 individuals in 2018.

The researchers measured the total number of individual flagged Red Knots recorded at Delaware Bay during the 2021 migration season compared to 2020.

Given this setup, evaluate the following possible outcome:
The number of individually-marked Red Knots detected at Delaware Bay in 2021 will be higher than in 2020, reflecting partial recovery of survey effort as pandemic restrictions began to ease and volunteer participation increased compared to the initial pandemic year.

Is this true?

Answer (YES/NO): NO